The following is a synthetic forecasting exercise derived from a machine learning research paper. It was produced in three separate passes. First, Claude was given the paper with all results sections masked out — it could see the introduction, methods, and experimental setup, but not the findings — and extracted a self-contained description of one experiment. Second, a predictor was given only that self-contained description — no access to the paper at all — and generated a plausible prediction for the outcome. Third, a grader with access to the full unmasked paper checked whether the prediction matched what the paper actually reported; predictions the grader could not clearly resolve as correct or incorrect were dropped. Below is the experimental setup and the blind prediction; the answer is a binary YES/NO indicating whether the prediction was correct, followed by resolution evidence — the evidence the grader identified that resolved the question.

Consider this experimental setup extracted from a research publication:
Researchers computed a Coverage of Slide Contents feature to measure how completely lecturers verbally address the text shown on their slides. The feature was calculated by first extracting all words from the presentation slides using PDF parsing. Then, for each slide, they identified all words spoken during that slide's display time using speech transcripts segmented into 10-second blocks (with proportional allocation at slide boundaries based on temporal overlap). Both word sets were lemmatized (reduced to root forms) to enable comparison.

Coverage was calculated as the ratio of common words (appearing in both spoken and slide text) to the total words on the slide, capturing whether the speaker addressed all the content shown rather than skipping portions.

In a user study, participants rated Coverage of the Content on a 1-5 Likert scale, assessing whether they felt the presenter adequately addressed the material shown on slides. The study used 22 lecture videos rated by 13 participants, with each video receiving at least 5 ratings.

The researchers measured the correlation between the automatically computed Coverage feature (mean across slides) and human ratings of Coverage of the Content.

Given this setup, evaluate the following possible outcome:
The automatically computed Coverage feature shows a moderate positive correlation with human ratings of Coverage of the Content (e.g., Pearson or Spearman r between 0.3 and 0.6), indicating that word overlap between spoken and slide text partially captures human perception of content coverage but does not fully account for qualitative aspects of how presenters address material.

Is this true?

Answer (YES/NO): NO